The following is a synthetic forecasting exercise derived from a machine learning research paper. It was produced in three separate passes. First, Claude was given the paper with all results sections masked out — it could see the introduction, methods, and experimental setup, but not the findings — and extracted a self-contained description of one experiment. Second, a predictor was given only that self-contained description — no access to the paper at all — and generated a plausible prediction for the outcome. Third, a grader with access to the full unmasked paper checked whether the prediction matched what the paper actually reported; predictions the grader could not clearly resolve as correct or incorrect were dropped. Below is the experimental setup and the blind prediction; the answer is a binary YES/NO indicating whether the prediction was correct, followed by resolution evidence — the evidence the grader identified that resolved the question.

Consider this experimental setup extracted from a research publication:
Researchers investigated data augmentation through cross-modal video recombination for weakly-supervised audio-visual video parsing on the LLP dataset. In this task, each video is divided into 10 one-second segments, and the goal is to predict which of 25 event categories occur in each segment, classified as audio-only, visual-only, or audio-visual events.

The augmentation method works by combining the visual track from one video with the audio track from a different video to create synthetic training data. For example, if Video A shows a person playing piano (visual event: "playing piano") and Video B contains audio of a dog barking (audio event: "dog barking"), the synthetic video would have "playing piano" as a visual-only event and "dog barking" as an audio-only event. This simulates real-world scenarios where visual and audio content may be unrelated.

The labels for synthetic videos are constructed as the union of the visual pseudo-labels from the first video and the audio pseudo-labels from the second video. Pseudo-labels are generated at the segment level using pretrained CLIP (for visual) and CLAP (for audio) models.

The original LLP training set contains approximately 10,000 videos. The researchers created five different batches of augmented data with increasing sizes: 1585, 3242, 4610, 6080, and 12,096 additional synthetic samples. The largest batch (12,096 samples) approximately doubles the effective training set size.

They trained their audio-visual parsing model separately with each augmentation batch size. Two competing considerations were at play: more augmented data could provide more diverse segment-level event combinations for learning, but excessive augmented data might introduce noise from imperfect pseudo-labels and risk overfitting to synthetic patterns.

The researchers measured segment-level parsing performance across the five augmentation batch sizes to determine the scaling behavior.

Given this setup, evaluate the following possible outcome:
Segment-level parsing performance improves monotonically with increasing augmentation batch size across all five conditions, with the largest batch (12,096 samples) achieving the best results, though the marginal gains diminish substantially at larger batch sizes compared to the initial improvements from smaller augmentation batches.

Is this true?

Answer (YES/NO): NO